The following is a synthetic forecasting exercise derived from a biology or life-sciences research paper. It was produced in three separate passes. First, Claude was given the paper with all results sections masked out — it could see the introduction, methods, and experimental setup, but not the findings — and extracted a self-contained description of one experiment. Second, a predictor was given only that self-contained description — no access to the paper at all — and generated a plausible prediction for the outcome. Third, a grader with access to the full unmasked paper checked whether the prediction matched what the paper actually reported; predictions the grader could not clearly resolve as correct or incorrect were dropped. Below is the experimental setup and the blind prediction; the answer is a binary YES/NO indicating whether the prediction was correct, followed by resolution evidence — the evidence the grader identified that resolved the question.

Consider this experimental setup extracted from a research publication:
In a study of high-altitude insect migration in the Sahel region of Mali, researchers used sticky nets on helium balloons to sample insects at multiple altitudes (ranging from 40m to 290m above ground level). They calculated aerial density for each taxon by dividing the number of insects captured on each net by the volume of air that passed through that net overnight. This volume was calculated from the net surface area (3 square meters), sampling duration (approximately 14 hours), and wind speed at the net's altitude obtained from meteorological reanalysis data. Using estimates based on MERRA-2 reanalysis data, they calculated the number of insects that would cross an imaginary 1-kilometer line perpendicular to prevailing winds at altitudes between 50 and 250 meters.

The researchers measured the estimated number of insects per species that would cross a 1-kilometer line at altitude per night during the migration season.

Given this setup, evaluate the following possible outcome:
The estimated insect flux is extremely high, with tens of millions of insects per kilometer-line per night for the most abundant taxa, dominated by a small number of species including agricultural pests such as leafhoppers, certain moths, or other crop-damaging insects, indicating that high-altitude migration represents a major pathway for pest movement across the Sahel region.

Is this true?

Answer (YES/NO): NO